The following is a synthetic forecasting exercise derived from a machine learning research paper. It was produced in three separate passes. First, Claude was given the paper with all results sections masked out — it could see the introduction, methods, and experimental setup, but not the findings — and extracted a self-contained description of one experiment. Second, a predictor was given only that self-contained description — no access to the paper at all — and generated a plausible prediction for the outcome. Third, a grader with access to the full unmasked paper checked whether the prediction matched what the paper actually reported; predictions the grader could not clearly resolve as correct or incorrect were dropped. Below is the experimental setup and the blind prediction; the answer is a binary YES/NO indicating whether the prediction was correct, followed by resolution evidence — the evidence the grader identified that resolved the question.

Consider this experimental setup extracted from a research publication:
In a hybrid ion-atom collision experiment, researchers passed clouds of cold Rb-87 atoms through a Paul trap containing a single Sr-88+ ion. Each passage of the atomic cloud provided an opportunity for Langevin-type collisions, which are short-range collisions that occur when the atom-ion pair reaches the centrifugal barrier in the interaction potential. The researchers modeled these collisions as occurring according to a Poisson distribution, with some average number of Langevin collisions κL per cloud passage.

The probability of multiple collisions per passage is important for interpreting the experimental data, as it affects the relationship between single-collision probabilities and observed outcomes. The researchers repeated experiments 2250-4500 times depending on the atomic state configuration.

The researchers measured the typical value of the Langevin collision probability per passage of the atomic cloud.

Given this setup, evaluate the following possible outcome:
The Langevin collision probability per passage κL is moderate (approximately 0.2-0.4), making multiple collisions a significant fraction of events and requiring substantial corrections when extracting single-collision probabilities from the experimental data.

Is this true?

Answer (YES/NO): NO